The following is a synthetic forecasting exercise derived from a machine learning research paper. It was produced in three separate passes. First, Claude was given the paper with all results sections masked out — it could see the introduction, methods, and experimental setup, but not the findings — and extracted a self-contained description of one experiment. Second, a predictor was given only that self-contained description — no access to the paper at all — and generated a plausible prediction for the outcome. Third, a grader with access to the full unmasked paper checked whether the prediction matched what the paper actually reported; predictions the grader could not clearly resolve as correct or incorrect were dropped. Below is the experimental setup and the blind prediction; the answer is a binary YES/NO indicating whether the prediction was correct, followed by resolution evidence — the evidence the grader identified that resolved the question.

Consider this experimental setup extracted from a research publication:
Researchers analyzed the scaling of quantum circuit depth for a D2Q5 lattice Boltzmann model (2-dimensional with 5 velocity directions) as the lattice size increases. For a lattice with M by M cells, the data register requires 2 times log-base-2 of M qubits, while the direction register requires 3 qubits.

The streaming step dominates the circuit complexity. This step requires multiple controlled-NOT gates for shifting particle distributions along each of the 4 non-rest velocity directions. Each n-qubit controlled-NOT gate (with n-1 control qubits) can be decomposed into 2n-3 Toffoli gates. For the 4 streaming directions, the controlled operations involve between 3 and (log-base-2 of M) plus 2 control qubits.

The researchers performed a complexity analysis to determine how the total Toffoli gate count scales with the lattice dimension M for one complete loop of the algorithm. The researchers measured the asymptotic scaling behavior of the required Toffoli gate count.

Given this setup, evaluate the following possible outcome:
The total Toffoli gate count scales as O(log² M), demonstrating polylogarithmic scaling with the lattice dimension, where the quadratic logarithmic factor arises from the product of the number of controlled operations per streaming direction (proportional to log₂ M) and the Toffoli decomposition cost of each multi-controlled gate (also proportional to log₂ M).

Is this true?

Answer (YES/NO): YES